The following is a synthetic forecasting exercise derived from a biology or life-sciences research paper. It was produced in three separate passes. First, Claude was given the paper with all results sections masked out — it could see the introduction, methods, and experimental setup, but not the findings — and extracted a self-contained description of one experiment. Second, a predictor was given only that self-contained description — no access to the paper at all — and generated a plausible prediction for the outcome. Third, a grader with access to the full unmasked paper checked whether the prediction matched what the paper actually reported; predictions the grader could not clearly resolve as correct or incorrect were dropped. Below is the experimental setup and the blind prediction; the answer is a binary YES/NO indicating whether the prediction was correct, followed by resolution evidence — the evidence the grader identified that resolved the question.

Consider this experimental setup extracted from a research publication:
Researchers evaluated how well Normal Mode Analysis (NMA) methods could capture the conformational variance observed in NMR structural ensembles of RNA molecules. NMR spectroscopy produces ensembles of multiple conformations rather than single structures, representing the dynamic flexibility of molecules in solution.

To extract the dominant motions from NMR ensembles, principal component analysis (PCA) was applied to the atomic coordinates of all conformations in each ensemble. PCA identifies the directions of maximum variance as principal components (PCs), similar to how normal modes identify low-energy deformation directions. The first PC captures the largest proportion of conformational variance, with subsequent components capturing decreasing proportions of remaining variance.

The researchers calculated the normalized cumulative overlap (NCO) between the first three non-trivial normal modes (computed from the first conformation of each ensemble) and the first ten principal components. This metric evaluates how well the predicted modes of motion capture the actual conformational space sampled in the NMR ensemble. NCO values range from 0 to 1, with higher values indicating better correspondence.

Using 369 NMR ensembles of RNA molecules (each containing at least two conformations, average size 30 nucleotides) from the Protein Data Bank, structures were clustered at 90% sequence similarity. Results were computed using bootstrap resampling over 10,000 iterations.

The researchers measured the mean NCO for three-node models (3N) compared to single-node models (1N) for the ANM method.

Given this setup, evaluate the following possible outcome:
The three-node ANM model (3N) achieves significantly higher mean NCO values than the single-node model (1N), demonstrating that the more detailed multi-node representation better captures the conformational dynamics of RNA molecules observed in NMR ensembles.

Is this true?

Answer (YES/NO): YES